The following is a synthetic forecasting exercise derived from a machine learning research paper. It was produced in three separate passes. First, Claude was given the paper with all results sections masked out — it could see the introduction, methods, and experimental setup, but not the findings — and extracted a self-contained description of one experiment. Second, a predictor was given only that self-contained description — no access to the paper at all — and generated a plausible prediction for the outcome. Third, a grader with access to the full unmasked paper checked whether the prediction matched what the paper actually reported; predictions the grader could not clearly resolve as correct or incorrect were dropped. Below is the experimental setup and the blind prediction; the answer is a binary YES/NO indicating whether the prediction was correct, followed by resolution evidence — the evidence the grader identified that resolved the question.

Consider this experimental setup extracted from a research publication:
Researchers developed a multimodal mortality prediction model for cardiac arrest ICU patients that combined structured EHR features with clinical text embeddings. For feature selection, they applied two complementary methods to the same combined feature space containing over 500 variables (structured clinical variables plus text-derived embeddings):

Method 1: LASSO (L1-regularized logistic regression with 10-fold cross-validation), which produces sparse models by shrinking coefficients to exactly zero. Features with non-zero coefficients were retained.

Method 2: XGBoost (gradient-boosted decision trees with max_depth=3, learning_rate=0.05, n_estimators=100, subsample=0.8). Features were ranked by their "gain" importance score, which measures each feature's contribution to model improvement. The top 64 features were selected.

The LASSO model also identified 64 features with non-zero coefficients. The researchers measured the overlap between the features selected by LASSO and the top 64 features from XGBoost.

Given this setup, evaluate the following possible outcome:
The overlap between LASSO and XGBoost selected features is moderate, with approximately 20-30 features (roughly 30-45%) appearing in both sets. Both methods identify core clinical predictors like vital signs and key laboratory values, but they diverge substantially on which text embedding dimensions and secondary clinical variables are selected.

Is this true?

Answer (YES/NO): NO